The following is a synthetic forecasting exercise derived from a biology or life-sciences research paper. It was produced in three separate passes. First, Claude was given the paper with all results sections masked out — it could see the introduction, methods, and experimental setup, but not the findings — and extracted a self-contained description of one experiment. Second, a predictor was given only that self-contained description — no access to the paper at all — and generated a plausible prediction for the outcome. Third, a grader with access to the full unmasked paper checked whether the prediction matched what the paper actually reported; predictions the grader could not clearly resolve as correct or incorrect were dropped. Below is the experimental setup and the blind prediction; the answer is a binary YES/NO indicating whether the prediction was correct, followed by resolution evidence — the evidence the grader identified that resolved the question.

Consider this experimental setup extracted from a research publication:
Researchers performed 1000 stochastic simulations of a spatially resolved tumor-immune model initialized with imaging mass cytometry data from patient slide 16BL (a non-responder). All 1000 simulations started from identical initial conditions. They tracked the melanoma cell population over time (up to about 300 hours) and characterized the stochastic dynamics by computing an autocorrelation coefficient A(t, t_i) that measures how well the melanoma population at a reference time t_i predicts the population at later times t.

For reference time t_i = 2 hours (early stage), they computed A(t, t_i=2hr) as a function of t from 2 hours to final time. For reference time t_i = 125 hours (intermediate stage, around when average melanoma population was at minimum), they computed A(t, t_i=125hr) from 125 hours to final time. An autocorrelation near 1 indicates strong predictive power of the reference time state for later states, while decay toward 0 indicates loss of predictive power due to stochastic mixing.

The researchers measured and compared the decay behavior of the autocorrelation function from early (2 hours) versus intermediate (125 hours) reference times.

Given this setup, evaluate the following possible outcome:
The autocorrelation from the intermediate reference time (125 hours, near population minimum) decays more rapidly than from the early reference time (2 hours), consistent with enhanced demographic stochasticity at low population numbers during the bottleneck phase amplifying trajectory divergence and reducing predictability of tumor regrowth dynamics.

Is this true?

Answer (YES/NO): NO